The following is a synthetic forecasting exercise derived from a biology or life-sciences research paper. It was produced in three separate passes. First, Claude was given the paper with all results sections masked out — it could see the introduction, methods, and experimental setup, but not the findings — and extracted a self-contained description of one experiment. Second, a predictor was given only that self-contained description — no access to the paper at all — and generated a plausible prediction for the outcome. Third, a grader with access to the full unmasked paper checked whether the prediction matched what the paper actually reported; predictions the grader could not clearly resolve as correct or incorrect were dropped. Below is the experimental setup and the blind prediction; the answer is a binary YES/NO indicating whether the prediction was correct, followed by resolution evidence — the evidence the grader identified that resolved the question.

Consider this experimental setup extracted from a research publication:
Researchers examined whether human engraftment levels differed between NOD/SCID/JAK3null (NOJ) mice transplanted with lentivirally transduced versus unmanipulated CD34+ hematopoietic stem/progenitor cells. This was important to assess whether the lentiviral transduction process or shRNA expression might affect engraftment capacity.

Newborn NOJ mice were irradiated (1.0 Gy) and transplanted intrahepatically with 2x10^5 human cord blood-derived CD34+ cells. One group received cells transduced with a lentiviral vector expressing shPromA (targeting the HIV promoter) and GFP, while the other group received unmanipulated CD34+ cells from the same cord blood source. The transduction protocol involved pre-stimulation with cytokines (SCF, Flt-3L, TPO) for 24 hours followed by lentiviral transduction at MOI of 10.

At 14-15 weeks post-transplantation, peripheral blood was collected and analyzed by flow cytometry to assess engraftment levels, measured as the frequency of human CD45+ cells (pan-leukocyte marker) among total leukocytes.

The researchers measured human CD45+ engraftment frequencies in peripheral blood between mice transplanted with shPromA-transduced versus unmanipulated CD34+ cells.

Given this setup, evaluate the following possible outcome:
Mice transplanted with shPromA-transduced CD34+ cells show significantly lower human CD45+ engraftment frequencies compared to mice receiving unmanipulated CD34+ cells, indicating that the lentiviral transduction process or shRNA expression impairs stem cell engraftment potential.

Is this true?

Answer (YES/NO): NO